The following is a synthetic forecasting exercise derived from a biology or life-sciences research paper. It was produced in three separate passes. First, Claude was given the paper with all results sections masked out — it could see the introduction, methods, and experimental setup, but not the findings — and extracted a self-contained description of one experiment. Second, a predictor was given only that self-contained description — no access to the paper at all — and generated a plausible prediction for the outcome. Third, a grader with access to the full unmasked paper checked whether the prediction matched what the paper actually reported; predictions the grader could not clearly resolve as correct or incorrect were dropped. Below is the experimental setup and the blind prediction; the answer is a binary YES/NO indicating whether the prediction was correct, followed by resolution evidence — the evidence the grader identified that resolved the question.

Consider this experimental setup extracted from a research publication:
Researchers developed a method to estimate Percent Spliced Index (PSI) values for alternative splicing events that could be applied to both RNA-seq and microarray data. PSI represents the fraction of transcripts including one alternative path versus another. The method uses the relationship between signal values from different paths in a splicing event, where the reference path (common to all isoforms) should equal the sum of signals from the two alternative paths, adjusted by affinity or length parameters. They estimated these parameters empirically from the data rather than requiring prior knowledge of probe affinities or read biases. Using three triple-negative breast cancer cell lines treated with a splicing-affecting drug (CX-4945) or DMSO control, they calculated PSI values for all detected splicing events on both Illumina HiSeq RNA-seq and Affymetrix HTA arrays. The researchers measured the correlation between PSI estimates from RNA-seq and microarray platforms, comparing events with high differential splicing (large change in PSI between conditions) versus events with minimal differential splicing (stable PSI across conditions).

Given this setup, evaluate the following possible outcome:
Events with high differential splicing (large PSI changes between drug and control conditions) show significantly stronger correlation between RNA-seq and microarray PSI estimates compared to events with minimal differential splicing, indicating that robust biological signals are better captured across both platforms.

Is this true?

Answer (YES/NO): YES